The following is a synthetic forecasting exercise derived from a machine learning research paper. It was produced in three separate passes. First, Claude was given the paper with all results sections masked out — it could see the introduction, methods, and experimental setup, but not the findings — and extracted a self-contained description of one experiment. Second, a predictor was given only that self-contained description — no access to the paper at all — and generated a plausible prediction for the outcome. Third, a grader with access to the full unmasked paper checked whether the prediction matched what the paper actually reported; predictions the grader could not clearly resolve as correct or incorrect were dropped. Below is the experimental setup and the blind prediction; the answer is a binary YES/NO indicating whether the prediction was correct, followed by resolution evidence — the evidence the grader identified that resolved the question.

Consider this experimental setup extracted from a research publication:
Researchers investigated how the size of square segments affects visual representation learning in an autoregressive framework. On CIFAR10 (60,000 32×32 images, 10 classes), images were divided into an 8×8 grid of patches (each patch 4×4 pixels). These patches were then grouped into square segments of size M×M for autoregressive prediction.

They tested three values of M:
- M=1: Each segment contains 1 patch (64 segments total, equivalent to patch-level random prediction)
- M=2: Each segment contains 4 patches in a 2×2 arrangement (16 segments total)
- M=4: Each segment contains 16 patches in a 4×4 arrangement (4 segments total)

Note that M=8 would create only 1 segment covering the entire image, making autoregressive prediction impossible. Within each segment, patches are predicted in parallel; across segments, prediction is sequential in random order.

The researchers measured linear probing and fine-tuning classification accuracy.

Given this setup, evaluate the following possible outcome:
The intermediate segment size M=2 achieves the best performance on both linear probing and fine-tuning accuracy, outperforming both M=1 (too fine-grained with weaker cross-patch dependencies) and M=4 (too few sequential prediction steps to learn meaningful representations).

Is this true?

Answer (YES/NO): YES